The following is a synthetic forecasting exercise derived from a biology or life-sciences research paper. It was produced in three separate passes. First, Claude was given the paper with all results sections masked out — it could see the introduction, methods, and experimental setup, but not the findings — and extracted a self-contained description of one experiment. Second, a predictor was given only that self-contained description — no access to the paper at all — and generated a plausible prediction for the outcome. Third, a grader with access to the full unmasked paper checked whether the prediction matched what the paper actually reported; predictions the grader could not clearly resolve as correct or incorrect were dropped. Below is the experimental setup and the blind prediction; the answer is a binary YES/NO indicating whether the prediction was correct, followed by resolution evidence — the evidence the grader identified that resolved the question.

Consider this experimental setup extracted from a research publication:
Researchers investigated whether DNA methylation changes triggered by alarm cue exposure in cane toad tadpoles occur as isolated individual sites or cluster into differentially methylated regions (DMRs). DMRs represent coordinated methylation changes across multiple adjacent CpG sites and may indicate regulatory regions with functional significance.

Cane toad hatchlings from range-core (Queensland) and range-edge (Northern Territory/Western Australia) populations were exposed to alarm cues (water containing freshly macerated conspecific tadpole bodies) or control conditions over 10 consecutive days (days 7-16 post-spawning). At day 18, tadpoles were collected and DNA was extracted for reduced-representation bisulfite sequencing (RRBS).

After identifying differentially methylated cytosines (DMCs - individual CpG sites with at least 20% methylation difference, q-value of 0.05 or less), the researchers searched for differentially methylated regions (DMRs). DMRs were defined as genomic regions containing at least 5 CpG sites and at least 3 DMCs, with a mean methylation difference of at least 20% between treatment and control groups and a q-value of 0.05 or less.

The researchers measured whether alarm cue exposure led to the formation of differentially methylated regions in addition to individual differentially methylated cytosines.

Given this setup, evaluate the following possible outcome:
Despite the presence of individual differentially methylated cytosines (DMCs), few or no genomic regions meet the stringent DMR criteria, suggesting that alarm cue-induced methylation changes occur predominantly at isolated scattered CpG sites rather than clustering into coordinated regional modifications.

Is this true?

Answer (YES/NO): NO